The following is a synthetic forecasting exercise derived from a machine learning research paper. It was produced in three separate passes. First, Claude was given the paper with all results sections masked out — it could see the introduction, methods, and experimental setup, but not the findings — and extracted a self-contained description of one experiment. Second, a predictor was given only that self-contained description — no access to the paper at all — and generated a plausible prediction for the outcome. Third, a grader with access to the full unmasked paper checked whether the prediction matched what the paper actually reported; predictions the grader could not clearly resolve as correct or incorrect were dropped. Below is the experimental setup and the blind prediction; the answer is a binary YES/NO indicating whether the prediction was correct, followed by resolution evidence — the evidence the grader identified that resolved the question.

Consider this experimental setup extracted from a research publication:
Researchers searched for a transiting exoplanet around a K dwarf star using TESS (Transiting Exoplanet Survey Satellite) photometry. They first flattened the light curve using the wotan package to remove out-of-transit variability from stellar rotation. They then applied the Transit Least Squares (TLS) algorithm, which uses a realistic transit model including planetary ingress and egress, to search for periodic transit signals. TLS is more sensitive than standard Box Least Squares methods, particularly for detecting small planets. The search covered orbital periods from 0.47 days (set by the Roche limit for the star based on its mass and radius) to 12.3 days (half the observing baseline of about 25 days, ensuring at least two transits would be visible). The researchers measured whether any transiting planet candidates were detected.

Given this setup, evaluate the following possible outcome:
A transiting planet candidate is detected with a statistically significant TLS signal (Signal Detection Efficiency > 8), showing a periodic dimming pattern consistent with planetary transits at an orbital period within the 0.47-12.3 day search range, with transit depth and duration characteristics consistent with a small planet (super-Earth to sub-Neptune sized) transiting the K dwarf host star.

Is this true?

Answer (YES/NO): NO